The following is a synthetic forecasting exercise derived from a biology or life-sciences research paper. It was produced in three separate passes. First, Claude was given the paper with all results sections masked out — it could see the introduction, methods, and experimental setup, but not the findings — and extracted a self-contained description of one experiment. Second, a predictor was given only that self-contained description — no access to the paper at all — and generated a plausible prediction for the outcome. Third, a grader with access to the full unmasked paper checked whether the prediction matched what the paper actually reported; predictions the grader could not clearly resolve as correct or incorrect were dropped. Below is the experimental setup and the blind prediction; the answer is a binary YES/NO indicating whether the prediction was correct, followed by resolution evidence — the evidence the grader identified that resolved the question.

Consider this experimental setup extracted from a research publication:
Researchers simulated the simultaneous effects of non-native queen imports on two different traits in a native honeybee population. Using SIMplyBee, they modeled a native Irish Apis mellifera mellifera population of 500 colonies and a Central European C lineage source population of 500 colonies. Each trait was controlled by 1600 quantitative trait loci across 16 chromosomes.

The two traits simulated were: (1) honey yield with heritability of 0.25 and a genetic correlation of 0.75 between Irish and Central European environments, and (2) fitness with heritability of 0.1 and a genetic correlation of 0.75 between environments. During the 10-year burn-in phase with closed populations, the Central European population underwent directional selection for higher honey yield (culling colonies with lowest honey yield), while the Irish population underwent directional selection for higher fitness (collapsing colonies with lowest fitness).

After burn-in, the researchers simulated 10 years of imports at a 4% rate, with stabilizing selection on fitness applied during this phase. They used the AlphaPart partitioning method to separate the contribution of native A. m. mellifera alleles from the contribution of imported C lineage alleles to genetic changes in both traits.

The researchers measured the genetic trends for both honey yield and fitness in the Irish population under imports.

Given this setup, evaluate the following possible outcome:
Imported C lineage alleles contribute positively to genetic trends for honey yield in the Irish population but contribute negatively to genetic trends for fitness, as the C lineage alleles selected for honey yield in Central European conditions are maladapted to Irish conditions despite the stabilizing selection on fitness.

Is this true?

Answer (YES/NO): YES